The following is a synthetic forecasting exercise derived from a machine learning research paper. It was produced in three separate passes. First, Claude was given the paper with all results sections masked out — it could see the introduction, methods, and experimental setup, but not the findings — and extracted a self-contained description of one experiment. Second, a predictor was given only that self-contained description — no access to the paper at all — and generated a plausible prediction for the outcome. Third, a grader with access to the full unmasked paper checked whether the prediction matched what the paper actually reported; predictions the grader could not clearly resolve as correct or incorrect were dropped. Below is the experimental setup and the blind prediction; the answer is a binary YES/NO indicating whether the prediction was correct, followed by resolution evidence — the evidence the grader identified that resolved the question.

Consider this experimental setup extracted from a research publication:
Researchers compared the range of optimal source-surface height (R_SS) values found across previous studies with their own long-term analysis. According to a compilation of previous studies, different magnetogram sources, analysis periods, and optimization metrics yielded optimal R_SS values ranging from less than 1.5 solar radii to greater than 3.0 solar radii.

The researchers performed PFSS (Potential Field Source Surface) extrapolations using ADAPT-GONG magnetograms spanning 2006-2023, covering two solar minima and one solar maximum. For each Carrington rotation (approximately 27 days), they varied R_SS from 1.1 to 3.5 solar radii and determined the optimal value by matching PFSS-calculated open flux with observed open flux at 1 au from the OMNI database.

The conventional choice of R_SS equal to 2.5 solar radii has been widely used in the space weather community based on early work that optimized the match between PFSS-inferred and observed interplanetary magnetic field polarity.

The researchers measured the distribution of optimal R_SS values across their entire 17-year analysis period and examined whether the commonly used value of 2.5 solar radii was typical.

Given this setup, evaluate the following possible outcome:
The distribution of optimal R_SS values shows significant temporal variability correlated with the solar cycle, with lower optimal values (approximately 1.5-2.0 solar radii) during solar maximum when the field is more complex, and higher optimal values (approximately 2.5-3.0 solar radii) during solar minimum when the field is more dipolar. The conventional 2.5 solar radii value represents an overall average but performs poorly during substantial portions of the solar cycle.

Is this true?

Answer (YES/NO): NO